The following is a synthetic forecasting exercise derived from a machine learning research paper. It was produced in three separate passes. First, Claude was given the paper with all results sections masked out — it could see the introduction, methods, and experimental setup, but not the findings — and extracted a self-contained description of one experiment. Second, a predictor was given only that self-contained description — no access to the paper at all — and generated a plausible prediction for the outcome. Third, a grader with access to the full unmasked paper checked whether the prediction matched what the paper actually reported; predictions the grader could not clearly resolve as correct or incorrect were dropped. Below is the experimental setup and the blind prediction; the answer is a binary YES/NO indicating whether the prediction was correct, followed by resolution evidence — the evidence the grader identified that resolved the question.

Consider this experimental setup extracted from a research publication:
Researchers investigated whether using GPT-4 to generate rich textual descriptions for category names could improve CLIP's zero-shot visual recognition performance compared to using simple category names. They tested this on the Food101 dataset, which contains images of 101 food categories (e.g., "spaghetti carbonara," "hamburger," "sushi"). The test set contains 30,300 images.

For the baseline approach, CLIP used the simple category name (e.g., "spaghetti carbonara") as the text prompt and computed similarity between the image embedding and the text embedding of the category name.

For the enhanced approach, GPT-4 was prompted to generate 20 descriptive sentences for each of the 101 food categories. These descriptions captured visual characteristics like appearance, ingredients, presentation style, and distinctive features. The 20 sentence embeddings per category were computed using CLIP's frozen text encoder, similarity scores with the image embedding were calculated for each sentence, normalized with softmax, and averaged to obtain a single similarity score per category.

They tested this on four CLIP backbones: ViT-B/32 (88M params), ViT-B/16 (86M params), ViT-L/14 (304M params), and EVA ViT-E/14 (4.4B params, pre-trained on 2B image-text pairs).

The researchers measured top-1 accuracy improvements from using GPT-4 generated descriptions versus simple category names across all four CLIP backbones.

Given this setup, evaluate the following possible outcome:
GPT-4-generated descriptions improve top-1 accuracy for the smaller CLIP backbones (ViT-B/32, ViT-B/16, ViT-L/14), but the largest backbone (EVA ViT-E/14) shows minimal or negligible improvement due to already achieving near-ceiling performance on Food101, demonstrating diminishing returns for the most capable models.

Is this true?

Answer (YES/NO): NO